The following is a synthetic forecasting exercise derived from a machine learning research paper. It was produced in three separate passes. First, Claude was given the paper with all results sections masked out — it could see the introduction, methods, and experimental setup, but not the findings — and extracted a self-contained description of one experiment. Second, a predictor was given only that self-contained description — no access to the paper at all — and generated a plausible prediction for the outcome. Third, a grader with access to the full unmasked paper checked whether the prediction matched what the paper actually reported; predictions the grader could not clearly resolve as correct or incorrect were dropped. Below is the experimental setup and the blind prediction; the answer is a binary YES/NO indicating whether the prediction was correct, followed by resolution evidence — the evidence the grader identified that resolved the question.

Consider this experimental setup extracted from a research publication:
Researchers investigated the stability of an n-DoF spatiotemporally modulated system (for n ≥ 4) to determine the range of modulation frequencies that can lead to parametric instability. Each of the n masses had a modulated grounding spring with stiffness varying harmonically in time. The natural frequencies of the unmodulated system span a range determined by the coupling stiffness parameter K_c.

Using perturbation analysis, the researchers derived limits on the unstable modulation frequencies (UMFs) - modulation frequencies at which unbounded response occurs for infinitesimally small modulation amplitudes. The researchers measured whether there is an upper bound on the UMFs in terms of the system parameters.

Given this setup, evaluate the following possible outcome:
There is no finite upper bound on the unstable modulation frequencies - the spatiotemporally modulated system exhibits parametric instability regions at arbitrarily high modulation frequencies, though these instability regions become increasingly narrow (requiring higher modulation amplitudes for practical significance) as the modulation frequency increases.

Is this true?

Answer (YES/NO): NO